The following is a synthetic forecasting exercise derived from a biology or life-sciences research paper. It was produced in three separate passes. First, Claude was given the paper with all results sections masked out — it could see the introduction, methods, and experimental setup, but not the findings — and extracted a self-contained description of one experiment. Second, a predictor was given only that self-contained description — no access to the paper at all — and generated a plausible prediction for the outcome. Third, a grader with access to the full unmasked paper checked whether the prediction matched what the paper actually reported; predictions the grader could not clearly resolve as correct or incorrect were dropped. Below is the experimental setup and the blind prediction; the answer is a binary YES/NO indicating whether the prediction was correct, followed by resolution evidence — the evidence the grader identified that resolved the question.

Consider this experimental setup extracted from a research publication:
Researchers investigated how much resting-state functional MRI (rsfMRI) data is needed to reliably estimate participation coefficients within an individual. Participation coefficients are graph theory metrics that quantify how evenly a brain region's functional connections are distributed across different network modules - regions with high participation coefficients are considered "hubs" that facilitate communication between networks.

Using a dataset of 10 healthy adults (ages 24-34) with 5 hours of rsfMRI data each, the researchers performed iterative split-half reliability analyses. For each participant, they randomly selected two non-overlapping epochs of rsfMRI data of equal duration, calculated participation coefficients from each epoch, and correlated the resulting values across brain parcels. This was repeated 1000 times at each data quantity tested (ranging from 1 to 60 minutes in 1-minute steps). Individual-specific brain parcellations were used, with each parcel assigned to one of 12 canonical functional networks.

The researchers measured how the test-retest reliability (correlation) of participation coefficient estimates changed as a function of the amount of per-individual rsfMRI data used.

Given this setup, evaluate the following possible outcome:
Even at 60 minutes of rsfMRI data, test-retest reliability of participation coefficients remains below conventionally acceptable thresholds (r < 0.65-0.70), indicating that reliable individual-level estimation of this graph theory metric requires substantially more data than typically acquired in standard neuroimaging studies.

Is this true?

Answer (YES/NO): NO